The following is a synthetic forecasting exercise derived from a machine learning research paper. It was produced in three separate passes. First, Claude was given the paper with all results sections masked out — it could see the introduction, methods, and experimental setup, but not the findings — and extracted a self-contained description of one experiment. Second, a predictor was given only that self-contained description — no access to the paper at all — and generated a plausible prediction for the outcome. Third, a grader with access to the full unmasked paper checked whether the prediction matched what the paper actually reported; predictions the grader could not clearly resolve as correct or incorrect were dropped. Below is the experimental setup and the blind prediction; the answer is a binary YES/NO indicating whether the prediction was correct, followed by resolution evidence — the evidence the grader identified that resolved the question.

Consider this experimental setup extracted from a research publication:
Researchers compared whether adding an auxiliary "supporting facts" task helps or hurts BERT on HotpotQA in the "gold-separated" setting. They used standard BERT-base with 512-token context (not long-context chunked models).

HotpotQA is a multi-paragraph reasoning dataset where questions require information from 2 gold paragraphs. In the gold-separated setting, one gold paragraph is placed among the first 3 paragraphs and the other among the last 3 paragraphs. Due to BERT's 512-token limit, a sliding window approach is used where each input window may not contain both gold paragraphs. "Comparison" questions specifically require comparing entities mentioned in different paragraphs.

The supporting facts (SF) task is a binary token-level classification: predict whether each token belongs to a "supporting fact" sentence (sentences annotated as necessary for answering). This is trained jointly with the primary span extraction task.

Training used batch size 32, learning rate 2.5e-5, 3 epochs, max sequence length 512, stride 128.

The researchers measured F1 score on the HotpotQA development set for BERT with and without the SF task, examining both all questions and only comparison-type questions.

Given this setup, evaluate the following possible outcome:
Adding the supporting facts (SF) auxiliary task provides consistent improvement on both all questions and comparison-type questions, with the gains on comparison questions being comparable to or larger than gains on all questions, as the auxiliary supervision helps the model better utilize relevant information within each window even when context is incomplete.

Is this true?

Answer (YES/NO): NO